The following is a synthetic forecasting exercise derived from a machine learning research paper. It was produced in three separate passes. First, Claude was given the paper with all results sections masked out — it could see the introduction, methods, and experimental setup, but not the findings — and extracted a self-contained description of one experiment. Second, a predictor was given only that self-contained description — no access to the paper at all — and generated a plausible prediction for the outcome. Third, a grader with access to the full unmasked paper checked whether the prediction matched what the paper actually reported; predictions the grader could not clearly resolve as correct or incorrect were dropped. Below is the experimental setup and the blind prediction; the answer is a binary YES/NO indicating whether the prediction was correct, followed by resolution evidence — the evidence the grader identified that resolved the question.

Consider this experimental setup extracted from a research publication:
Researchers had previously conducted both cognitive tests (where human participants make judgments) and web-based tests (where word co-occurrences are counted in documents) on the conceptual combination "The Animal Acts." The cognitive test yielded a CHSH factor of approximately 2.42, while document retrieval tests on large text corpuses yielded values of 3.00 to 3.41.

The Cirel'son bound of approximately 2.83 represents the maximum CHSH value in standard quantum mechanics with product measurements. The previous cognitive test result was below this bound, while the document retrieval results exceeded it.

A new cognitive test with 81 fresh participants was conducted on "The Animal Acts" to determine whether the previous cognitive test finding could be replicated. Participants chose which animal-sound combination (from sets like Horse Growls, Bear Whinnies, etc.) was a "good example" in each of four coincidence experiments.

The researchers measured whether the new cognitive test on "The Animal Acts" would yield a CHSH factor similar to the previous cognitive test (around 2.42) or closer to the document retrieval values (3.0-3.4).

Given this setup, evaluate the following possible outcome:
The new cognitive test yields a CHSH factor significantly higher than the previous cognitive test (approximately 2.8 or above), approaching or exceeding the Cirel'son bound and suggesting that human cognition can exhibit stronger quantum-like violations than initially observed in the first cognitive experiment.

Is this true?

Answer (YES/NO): YES